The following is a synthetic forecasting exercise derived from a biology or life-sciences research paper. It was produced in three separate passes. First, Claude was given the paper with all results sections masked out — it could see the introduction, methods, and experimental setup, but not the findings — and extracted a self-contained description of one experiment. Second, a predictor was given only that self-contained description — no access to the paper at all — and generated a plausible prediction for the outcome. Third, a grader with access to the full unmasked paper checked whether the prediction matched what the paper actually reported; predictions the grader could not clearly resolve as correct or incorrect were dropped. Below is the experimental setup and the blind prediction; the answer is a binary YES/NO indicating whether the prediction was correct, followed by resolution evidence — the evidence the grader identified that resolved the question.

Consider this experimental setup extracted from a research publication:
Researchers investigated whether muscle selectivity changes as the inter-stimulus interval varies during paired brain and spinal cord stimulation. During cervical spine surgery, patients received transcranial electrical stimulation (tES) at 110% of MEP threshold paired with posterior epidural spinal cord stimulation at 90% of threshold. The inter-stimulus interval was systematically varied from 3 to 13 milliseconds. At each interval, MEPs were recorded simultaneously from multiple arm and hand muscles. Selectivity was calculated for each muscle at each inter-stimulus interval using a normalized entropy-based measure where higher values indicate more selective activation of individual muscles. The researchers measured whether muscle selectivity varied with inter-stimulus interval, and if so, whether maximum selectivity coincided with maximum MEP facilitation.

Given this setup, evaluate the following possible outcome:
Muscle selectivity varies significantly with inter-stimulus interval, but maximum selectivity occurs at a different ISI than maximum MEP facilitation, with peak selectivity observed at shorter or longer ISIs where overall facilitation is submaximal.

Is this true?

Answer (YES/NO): NO